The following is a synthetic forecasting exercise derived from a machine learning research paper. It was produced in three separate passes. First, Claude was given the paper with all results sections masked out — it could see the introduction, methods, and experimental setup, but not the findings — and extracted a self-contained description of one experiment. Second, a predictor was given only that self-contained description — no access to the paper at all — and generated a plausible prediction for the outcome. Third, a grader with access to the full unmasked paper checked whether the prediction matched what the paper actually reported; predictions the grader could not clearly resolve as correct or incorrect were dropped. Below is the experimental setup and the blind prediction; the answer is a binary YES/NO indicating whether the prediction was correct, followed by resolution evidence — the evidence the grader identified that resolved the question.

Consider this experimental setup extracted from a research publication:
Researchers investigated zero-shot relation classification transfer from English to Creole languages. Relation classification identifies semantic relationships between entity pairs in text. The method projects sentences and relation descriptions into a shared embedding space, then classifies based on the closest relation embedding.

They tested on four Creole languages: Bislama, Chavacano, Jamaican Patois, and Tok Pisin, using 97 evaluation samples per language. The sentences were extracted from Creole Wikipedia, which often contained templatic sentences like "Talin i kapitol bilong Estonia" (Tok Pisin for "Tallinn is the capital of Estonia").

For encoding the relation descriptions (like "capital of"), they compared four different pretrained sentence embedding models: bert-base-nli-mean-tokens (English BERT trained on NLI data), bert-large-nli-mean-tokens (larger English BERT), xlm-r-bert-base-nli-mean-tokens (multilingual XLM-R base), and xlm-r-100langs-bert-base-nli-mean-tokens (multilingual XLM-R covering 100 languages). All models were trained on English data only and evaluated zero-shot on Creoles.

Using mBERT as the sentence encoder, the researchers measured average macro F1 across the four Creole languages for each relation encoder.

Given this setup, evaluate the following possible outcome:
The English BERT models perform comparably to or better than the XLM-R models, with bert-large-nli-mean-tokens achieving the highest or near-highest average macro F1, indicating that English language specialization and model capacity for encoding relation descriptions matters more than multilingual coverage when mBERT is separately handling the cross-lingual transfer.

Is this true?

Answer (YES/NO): NO